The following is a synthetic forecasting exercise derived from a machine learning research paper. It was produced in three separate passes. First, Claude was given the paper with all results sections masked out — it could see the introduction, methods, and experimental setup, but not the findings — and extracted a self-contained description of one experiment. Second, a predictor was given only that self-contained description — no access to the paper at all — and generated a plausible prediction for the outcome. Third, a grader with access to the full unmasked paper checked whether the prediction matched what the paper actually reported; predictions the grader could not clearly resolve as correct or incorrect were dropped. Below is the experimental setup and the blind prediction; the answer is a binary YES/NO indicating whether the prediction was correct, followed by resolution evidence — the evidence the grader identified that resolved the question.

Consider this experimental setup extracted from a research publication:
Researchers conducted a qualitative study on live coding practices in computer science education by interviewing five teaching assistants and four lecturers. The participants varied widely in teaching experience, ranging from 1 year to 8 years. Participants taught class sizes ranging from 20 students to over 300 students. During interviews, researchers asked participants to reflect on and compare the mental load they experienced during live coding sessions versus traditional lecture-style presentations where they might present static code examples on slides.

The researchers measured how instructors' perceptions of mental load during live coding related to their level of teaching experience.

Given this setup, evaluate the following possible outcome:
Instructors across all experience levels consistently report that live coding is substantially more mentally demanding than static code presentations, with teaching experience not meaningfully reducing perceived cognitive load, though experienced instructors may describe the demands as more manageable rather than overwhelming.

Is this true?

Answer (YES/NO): NO